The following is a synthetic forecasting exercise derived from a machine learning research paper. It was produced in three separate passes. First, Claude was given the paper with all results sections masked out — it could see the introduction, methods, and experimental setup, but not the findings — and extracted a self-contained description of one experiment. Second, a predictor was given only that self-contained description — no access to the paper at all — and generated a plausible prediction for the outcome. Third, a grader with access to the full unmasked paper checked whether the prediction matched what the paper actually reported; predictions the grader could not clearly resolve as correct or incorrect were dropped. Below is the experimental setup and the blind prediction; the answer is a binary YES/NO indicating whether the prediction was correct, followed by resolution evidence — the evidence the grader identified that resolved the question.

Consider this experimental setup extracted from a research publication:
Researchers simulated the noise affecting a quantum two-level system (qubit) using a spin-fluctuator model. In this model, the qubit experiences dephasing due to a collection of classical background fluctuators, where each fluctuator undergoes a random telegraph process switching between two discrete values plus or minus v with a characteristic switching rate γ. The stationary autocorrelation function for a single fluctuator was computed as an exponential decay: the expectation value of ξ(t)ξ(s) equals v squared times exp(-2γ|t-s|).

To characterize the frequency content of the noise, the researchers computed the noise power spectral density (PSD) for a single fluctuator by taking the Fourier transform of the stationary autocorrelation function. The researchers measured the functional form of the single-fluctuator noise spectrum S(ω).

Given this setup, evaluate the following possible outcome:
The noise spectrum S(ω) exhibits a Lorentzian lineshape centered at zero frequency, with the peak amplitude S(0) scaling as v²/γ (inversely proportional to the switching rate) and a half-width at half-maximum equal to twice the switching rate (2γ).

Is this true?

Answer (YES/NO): YES